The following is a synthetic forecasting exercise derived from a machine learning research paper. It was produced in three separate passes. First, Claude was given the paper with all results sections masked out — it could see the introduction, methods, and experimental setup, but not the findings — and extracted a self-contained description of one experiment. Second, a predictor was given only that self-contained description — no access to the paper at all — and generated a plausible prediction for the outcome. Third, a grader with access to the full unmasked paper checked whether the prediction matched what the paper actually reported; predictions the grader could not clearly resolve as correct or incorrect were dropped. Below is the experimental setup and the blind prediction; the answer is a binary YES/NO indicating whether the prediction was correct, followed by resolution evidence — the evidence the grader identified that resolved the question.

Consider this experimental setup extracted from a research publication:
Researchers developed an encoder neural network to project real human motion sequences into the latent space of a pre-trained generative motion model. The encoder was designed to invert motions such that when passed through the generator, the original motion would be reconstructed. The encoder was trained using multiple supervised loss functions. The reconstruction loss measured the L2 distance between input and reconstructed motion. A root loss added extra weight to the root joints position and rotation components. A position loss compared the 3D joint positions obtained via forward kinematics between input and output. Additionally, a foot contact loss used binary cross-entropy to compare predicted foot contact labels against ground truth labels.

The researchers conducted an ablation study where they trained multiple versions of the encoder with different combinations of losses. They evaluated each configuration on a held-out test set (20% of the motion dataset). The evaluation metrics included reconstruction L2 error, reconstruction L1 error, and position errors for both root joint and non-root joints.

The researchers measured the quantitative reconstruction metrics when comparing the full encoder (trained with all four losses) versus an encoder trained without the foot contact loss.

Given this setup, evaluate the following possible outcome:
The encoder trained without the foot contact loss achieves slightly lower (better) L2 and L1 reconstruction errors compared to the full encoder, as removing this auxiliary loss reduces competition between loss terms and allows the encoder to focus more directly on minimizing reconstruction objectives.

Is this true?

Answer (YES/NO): YES